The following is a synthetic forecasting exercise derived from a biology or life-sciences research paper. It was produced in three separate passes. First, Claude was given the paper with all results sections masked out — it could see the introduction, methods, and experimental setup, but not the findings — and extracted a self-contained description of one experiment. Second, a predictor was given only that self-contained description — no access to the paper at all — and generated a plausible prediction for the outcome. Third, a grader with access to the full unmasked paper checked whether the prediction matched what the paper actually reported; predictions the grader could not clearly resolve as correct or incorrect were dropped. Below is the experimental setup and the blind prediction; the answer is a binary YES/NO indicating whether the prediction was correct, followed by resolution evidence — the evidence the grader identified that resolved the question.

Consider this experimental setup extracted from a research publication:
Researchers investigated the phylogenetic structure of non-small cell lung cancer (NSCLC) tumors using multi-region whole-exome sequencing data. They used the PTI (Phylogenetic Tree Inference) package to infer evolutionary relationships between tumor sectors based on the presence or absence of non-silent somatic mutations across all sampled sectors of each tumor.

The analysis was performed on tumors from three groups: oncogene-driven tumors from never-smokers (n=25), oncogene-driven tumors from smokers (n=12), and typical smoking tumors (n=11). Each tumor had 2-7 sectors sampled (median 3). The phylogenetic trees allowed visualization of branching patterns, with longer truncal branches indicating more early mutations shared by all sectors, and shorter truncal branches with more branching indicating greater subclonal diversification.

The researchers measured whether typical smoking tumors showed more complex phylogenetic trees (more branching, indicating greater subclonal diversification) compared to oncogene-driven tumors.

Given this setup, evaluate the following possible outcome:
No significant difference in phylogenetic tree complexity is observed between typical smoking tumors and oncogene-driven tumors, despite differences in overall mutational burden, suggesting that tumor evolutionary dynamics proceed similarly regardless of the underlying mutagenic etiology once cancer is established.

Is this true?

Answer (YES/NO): NO